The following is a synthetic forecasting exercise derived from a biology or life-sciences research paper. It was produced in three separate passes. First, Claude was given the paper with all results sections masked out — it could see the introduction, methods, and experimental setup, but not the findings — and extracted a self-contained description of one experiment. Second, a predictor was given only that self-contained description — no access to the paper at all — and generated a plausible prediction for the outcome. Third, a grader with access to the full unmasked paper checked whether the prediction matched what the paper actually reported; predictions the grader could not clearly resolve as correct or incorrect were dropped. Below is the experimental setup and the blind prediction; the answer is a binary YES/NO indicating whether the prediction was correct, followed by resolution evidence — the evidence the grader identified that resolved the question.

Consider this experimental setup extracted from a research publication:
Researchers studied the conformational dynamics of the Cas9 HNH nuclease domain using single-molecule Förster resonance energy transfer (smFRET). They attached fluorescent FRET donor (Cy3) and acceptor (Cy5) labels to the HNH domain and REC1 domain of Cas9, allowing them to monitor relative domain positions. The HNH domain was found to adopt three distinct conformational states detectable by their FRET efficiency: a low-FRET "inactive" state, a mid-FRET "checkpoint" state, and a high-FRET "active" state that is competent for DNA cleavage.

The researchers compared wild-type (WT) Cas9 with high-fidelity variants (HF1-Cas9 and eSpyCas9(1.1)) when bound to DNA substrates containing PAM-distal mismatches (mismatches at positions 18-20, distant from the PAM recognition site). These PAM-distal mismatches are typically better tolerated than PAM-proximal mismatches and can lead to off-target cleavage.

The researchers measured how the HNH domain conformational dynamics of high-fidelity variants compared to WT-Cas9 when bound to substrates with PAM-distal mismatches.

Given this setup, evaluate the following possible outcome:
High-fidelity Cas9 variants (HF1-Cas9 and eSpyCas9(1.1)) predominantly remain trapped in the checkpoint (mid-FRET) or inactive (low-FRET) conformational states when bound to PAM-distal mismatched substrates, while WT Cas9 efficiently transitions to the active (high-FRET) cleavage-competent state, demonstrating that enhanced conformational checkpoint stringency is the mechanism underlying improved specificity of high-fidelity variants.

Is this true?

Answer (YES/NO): YES